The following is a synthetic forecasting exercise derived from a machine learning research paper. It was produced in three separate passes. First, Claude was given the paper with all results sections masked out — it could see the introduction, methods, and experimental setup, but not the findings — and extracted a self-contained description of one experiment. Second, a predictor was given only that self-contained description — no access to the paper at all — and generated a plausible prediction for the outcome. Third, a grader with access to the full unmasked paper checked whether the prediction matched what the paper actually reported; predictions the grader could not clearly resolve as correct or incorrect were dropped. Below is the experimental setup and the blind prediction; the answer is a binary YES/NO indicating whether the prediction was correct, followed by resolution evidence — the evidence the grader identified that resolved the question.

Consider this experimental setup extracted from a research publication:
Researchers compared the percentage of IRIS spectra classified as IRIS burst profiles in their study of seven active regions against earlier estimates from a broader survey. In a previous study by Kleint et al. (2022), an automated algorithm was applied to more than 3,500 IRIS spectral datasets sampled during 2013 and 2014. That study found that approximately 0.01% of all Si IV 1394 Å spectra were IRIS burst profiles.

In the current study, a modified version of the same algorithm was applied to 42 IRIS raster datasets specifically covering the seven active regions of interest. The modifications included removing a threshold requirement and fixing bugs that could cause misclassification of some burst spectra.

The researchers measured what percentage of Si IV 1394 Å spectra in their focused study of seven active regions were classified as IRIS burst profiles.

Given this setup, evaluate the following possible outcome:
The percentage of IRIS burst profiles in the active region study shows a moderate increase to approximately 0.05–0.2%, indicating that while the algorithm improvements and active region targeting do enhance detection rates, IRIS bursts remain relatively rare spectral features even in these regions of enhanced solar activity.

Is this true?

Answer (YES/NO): NO